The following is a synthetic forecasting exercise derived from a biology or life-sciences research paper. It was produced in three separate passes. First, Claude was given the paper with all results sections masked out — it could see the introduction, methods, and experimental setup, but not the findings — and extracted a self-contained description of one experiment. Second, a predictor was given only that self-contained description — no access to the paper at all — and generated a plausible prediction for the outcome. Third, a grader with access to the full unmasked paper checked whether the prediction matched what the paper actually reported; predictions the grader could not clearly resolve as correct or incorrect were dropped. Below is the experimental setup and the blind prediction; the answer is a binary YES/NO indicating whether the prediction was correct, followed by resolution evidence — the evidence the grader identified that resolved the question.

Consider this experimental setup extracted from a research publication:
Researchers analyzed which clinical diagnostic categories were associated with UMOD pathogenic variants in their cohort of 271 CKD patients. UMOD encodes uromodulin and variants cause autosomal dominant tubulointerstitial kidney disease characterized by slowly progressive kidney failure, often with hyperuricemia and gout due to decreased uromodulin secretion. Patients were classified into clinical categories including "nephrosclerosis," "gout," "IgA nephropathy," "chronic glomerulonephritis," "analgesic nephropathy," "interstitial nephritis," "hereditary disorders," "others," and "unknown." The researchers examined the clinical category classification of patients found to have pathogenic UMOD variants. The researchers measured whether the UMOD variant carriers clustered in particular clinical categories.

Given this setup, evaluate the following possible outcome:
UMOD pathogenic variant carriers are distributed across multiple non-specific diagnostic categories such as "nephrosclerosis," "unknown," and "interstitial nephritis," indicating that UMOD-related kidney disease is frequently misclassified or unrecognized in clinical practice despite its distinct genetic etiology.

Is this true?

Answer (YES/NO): NO